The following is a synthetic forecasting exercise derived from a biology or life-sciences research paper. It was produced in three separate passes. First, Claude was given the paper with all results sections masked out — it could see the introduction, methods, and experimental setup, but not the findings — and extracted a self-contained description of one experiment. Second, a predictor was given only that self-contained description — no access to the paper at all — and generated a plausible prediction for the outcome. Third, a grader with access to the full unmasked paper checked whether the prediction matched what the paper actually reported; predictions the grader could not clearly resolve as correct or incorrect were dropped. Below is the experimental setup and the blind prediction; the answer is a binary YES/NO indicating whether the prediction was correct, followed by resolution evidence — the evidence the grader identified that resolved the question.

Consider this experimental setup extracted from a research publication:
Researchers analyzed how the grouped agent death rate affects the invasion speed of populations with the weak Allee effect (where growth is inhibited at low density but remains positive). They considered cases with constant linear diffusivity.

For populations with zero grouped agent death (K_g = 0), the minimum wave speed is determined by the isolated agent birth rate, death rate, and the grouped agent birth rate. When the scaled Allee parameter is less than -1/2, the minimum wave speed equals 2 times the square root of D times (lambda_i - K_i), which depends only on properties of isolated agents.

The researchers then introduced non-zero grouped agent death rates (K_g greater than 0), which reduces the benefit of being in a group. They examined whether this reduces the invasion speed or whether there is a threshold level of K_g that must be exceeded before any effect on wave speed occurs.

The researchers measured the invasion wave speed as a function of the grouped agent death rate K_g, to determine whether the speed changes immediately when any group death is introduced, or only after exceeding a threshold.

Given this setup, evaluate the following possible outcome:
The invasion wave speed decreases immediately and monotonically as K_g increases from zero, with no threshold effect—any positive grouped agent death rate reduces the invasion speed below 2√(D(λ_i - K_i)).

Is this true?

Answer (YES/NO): NO